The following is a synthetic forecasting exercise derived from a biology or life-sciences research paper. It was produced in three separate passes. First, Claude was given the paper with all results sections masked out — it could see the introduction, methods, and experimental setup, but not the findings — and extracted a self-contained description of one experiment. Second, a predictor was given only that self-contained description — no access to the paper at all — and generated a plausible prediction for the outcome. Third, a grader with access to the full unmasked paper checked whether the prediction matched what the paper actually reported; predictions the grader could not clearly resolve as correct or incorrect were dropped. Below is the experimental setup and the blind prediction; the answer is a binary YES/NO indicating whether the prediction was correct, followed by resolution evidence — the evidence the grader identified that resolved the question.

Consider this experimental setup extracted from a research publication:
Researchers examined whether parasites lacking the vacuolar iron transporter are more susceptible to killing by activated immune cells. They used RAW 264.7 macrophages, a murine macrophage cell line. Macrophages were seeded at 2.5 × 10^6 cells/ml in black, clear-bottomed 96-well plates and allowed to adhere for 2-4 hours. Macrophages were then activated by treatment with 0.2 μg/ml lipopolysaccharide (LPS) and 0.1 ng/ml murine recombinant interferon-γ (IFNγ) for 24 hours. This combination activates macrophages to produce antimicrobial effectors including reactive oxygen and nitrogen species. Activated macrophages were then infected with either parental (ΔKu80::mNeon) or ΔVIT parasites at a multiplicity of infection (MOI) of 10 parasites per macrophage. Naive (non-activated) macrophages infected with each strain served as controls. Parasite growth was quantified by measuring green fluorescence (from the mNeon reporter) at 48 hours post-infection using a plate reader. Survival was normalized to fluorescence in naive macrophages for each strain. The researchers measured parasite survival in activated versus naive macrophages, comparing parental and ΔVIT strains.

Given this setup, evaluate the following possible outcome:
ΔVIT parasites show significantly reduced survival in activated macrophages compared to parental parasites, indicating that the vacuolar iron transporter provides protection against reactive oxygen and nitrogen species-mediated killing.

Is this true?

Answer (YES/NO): YES